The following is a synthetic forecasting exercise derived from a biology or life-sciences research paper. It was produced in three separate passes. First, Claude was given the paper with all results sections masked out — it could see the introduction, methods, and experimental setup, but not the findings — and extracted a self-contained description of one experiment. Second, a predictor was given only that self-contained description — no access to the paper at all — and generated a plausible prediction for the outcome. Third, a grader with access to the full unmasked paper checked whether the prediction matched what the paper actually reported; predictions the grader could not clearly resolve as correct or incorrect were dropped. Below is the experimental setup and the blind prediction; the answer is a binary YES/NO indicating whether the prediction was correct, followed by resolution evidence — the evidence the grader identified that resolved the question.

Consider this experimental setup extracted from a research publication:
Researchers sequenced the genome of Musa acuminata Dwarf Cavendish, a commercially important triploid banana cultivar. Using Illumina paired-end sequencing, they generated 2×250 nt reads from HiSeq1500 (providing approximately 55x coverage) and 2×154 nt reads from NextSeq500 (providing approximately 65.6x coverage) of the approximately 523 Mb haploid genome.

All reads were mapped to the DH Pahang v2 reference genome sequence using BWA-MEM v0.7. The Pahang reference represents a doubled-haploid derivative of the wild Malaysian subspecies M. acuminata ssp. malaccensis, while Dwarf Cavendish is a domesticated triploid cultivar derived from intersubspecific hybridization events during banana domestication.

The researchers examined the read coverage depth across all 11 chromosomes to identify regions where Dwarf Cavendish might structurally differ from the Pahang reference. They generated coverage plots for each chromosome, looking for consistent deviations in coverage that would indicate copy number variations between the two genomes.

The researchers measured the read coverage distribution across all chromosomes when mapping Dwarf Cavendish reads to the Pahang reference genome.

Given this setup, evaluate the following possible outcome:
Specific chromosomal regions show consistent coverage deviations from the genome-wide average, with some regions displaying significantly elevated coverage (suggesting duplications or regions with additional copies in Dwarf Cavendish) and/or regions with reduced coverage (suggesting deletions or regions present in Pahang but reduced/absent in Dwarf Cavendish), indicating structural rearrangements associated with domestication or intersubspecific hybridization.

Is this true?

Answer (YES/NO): YES